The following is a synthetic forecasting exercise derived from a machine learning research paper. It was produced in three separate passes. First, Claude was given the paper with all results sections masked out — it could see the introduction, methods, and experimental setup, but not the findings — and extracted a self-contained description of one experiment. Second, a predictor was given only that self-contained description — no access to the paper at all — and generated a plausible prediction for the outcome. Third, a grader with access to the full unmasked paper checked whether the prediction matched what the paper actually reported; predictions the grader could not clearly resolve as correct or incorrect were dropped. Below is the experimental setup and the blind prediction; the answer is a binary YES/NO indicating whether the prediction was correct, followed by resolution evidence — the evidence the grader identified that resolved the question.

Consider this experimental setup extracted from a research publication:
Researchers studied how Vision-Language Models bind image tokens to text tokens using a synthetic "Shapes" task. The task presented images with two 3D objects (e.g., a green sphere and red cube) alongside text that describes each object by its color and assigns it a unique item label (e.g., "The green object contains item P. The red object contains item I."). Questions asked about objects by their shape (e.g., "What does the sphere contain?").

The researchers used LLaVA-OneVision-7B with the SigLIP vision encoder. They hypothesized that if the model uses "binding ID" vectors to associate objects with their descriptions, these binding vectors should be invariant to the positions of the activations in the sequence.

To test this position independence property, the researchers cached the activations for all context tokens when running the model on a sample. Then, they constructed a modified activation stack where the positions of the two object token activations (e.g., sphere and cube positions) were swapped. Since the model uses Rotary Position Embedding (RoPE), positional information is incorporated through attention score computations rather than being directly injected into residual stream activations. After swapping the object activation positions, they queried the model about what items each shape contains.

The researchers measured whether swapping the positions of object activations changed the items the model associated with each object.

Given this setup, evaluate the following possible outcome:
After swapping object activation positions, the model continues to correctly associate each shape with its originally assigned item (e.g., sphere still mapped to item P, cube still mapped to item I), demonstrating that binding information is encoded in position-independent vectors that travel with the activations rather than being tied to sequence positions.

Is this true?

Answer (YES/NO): YES